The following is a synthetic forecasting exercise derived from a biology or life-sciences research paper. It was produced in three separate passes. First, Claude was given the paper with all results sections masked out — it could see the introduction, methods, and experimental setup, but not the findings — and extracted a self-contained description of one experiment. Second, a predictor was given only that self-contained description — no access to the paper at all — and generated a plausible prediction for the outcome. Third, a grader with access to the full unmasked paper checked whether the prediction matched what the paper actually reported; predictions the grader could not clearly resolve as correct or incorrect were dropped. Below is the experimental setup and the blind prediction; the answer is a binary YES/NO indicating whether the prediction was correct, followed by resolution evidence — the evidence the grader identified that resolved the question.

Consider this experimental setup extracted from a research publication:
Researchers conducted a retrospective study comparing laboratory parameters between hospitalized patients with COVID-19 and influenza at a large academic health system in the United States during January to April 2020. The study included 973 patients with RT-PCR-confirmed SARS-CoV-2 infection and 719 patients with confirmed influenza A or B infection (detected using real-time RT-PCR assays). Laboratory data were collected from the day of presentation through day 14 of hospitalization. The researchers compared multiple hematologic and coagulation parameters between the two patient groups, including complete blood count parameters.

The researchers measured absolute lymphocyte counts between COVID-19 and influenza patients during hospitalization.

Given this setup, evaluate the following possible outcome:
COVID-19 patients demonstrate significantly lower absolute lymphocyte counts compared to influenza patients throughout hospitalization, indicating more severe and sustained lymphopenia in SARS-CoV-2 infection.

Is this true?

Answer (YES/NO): NO